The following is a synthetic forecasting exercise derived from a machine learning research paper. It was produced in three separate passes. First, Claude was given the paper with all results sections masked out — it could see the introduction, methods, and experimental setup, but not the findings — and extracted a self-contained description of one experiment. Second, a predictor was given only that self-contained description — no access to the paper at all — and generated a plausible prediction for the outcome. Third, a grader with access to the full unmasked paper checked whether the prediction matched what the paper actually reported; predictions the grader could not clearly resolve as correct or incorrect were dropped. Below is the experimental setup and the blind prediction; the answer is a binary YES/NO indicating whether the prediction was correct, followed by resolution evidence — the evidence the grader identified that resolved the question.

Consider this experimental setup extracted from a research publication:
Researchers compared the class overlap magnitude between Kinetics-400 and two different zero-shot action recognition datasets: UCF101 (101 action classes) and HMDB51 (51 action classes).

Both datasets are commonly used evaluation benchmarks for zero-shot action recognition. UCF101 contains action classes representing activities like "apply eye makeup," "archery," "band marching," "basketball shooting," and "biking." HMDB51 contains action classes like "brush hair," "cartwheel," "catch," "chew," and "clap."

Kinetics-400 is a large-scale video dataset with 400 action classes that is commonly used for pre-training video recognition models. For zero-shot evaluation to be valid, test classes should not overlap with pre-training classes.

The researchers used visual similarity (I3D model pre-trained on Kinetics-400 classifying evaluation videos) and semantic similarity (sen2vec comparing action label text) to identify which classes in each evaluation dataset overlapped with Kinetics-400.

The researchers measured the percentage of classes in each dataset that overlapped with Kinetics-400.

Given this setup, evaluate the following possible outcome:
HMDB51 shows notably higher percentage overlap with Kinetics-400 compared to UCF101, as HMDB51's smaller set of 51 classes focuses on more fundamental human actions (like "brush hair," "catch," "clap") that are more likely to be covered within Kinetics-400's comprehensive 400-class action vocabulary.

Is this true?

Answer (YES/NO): NO